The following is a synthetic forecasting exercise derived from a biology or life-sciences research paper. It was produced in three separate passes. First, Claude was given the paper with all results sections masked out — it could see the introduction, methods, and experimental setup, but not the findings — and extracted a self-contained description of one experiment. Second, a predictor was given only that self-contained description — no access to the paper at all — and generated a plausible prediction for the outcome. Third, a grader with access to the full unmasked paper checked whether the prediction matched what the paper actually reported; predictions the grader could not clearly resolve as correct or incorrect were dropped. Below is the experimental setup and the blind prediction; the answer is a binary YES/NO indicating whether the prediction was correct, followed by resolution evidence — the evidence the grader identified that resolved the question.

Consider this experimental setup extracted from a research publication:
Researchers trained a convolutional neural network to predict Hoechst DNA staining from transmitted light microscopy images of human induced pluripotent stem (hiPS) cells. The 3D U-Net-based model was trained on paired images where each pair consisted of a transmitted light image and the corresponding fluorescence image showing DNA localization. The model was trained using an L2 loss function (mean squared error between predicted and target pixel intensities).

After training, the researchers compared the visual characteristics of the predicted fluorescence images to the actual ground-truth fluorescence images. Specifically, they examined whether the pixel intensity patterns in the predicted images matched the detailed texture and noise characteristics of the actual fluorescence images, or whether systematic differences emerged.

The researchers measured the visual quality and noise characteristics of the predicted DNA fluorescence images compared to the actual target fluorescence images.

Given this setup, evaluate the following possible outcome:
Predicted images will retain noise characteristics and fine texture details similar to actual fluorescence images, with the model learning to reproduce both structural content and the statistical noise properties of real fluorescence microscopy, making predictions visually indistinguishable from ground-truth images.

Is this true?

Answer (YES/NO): NO